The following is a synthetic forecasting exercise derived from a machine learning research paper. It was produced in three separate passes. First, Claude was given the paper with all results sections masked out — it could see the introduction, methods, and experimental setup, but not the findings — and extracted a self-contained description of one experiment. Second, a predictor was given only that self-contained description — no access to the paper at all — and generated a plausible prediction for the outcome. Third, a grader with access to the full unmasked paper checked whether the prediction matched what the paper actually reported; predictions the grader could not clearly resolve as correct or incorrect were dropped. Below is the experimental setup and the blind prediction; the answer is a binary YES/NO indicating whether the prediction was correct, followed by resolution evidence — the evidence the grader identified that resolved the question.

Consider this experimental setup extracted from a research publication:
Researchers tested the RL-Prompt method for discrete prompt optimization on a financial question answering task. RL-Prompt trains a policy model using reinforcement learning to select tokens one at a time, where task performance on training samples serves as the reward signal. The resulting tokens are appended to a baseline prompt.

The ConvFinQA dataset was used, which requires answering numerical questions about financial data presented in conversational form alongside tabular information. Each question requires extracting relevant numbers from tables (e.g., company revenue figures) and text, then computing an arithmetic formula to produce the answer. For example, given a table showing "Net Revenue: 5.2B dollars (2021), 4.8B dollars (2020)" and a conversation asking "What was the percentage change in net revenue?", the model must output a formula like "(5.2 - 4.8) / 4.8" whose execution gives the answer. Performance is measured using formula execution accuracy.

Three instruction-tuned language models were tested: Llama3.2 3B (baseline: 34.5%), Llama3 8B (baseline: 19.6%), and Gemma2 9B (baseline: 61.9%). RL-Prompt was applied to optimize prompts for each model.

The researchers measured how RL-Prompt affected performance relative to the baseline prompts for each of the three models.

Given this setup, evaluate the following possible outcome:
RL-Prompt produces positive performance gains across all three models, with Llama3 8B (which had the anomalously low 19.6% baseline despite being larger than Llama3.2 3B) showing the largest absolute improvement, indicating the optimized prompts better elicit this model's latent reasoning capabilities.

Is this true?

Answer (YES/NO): NO